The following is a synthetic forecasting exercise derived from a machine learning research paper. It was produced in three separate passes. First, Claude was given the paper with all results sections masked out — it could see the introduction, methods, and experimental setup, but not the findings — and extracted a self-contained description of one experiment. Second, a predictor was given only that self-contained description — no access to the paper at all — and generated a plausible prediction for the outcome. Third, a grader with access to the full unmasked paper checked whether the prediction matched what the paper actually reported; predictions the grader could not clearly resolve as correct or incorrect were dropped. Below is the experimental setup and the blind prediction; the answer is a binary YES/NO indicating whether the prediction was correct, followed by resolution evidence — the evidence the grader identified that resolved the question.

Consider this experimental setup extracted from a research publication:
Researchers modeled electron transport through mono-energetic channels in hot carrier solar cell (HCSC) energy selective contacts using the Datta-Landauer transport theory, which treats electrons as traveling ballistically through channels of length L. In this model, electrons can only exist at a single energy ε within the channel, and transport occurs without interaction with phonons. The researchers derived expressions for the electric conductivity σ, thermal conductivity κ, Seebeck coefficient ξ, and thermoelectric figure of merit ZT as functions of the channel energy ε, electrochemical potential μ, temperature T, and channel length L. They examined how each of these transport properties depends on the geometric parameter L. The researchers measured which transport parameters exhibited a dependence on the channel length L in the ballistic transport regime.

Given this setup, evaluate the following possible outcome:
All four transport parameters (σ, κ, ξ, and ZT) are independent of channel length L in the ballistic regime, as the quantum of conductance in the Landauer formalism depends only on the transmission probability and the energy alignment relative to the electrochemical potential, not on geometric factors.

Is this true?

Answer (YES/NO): NO